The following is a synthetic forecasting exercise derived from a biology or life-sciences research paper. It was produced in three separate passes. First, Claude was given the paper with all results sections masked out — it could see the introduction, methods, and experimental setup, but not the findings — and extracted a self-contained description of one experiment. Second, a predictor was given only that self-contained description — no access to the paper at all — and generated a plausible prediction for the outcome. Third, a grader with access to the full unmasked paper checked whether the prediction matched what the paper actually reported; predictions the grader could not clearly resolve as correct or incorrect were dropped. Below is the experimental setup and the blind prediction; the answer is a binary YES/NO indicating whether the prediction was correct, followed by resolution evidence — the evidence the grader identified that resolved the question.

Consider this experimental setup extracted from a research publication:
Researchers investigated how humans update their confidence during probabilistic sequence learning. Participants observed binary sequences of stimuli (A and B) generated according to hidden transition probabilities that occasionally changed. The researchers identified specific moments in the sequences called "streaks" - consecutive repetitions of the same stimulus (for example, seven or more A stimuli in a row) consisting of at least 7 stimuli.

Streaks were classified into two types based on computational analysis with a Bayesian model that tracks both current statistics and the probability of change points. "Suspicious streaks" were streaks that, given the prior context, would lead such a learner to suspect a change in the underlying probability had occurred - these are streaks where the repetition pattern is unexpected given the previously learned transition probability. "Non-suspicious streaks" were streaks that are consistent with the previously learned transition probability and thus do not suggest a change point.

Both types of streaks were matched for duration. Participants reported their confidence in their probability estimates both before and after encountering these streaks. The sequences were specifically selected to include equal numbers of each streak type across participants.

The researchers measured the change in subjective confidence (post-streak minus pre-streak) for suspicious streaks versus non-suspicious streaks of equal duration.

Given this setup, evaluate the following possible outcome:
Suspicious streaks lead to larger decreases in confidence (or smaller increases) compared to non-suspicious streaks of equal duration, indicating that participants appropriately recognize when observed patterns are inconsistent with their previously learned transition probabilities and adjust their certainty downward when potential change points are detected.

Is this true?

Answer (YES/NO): YES